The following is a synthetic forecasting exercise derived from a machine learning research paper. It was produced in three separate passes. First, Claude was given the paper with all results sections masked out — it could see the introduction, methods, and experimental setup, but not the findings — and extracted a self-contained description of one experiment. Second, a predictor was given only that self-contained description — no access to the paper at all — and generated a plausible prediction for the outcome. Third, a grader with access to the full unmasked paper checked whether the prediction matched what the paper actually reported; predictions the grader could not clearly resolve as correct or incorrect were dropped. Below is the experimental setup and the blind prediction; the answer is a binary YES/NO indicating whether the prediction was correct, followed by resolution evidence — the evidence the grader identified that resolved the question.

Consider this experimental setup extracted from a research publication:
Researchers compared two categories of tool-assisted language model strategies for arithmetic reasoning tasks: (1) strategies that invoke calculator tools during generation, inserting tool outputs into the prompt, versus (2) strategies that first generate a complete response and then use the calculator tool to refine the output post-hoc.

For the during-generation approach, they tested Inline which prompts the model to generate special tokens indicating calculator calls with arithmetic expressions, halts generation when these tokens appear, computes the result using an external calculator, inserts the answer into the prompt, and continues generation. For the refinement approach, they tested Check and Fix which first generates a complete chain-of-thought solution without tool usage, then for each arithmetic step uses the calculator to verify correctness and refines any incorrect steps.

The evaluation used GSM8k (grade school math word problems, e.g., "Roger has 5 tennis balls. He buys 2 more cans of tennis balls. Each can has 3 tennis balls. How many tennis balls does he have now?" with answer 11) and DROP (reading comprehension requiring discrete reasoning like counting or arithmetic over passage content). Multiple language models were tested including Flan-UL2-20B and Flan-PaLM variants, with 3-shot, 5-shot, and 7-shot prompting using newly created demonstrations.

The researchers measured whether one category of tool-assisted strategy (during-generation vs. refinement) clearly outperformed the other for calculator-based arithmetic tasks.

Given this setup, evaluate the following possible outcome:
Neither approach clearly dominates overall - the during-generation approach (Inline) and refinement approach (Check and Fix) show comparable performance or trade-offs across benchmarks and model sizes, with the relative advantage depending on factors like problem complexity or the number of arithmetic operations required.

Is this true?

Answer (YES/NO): NO